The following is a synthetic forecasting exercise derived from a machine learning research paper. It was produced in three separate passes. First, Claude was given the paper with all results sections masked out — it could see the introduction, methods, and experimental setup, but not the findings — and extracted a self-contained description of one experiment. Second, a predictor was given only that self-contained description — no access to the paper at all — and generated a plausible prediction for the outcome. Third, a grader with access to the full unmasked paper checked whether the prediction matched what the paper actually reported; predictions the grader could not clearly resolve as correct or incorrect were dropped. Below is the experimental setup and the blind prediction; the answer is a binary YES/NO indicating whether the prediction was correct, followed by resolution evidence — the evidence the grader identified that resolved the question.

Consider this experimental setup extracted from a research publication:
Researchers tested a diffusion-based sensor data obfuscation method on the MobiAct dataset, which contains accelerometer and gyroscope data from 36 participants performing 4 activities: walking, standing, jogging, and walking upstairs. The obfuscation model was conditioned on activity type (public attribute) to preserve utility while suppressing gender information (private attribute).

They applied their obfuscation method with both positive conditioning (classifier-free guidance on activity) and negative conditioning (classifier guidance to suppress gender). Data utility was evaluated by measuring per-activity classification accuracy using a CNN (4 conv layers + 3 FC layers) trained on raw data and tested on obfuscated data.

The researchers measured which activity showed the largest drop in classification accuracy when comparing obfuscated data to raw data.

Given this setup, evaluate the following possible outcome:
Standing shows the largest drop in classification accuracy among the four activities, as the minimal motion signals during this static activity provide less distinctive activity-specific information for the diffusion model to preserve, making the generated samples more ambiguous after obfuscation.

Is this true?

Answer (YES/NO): NO